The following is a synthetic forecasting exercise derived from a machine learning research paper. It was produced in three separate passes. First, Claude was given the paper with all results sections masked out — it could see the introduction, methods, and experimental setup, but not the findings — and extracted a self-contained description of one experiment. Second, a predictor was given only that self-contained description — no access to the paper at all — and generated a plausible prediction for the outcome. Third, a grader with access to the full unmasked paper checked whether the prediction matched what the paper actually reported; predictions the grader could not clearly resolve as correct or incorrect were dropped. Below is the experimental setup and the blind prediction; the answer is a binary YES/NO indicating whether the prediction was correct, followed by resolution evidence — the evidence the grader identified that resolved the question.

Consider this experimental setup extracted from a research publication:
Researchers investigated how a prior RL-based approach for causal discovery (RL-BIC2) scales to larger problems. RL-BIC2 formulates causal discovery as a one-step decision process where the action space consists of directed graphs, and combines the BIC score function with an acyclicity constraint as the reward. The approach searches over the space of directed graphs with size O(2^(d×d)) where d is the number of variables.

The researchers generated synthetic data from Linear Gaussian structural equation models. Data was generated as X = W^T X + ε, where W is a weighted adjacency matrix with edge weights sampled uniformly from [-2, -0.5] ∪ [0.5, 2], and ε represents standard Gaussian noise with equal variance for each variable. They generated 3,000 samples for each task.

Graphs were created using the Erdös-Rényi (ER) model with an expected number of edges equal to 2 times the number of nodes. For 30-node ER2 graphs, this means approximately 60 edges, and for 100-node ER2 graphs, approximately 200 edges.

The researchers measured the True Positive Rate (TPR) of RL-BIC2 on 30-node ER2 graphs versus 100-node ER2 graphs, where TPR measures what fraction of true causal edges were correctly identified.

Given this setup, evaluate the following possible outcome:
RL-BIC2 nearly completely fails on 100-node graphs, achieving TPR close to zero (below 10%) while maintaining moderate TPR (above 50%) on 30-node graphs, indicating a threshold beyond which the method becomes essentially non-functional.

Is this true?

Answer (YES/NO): YES